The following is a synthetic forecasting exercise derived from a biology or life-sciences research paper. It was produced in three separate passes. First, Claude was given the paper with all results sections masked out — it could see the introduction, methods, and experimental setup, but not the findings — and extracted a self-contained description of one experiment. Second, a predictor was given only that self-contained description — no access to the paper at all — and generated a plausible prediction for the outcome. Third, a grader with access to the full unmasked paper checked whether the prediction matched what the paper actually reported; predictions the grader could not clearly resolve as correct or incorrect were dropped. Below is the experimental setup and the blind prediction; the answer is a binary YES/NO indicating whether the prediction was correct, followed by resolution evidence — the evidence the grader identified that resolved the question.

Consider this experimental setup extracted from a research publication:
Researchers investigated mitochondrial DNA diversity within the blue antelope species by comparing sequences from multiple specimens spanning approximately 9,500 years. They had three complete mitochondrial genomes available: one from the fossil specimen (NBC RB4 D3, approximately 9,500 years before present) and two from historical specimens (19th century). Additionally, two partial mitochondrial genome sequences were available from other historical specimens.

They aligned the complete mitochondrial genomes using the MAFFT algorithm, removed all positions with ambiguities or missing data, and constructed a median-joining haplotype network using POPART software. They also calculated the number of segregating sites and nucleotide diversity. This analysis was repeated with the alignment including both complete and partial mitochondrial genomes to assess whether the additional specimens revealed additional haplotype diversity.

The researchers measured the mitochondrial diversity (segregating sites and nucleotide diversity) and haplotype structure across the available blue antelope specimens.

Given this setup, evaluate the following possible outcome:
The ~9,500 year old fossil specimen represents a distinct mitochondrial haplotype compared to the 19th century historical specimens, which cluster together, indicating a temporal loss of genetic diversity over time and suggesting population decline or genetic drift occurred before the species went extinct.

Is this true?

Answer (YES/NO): NO